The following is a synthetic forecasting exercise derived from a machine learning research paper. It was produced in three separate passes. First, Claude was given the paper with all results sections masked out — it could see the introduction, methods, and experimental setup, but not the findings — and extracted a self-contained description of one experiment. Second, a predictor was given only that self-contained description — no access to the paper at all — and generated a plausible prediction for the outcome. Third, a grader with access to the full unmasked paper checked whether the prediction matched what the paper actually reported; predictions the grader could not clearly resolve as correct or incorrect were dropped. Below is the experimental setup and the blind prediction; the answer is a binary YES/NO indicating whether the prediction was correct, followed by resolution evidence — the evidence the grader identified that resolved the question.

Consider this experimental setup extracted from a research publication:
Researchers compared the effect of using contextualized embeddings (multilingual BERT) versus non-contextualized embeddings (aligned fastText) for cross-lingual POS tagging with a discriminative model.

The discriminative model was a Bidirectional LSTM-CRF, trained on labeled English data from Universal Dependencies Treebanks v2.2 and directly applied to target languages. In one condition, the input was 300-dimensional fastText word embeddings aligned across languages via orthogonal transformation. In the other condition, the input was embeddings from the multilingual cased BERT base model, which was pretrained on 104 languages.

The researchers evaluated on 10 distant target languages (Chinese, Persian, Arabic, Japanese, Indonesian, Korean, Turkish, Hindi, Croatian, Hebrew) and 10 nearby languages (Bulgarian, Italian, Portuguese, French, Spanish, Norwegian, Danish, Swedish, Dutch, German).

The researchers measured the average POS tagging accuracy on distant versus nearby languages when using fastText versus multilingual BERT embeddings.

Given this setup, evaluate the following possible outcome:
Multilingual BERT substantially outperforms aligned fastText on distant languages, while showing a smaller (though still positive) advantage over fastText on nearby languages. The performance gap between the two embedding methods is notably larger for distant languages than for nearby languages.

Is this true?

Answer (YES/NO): NO